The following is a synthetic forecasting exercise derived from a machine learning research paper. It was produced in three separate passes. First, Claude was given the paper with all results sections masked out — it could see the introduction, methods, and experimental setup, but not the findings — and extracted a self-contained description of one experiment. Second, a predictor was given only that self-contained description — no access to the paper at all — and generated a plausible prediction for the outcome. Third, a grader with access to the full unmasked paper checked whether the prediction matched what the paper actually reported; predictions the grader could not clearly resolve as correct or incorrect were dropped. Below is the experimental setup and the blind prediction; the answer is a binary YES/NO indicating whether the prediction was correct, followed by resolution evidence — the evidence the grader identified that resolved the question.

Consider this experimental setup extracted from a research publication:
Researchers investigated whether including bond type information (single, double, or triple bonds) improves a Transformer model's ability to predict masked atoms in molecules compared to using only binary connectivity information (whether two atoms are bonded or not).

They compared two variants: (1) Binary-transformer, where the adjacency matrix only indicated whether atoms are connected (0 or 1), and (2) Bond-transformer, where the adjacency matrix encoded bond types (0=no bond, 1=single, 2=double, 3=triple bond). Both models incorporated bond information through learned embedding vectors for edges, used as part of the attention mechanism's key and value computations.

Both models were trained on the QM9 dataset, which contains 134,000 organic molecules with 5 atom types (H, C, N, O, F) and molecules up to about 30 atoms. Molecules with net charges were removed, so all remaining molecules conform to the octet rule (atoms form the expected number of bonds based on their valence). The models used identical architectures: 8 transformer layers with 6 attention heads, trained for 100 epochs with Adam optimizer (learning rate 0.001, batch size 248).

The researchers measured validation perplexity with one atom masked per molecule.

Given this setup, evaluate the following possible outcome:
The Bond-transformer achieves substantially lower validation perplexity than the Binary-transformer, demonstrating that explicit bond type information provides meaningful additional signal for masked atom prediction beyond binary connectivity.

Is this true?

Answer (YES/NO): NO